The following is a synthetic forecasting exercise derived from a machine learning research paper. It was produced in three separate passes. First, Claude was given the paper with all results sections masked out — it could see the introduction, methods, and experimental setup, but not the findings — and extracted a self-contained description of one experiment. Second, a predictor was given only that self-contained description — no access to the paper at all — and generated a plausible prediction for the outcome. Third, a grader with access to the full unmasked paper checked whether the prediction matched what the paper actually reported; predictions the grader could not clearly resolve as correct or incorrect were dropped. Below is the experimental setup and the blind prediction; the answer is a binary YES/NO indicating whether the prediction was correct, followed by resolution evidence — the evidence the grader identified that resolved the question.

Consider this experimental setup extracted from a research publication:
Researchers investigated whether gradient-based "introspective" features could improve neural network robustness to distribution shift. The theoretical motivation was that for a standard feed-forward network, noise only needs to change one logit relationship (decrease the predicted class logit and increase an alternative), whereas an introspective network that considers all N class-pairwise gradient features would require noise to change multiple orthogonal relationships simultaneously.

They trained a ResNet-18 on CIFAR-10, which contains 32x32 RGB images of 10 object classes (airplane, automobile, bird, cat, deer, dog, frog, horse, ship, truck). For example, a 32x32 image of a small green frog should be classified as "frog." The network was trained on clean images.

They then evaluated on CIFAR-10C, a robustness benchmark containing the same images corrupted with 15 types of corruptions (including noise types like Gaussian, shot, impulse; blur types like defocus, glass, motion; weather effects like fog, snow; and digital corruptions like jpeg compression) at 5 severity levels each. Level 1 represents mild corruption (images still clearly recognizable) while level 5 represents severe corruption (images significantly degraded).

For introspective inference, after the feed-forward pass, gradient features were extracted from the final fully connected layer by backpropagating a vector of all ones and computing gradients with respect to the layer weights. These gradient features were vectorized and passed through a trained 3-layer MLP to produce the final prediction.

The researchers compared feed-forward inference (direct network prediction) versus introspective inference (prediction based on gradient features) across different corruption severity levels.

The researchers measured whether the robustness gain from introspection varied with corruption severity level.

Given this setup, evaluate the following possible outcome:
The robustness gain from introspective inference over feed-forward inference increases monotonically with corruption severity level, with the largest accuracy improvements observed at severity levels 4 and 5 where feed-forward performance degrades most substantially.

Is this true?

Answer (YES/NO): YES